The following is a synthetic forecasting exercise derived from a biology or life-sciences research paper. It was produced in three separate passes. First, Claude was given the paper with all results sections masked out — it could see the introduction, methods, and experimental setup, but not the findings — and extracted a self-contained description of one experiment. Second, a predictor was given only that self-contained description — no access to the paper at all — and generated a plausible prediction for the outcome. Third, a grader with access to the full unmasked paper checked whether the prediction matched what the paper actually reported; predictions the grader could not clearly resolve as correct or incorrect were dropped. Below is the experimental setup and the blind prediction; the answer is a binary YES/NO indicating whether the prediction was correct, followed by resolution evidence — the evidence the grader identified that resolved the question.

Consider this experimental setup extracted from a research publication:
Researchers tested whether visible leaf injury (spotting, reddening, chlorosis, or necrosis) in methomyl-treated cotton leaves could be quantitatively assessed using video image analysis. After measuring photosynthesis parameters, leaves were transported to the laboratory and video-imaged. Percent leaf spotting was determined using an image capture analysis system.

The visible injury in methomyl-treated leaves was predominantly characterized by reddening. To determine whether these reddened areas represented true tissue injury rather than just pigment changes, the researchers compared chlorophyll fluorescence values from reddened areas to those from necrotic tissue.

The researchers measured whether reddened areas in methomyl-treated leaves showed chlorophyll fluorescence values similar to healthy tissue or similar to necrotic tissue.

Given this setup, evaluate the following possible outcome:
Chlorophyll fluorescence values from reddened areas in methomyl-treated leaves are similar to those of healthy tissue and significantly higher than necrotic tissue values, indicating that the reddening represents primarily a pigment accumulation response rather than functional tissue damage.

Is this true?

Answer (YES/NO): NO